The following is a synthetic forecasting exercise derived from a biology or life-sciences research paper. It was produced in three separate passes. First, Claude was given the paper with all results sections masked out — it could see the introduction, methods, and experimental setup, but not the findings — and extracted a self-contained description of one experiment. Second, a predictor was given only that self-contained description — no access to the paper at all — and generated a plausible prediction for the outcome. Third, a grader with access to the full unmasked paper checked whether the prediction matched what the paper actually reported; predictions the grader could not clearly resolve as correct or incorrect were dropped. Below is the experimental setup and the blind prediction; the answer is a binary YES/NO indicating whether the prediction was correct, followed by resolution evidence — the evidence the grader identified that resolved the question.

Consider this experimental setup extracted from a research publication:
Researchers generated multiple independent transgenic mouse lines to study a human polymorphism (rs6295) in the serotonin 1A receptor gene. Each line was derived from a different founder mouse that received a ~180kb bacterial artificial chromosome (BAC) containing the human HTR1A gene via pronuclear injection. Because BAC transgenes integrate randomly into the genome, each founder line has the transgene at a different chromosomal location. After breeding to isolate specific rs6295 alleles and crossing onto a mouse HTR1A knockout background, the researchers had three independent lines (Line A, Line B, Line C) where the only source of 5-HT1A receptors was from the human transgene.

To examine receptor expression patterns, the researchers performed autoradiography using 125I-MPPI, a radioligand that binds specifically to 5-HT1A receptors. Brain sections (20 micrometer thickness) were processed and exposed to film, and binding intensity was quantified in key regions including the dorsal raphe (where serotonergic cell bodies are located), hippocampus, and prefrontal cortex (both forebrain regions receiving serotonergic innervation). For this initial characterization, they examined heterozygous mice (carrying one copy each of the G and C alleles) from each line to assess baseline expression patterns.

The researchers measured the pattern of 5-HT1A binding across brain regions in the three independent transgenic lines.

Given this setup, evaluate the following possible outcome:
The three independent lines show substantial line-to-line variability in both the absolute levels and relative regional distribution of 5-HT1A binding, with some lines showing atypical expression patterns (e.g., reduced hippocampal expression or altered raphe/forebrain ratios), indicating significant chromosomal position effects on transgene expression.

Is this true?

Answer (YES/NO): YES